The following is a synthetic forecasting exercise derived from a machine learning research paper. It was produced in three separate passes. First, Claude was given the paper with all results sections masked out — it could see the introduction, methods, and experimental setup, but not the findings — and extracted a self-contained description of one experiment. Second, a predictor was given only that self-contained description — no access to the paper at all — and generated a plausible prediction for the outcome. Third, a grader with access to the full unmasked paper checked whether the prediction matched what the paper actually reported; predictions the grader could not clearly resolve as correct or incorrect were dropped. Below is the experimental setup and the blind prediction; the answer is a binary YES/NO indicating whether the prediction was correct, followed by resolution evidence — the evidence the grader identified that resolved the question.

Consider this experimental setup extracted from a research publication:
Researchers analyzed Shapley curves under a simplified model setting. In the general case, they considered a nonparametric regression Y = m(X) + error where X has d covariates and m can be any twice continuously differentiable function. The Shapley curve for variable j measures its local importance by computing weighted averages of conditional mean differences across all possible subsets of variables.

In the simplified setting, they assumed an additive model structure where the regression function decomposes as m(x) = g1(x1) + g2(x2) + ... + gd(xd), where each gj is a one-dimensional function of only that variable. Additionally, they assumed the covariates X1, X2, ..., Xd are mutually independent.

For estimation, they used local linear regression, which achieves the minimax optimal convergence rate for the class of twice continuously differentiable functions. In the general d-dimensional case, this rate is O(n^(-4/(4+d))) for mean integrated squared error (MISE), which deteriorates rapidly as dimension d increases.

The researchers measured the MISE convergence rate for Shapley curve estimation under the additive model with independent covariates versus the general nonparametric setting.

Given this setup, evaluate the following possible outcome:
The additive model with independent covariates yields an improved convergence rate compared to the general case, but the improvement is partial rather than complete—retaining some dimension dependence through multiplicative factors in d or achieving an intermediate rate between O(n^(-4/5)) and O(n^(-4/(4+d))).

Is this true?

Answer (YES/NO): NO